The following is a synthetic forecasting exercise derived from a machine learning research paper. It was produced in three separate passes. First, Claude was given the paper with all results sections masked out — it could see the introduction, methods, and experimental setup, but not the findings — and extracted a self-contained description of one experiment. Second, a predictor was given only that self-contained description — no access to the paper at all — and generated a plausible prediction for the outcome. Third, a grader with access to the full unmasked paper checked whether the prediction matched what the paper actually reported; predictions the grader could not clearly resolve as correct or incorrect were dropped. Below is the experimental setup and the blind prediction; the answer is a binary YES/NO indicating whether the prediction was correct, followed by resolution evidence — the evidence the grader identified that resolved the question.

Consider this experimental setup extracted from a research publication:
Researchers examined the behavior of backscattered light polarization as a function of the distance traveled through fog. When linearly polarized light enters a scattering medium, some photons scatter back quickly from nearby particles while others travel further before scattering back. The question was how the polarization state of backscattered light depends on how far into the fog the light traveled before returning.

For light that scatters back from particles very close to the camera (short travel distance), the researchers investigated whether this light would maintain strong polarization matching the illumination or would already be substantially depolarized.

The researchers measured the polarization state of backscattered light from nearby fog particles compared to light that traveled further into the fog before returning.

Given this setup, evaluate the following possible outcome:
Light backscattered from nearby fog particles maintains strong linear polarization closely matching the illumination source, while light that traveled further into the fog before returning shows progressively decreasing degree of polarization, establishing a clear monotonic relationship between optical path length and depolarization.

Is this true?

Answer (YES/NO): YES